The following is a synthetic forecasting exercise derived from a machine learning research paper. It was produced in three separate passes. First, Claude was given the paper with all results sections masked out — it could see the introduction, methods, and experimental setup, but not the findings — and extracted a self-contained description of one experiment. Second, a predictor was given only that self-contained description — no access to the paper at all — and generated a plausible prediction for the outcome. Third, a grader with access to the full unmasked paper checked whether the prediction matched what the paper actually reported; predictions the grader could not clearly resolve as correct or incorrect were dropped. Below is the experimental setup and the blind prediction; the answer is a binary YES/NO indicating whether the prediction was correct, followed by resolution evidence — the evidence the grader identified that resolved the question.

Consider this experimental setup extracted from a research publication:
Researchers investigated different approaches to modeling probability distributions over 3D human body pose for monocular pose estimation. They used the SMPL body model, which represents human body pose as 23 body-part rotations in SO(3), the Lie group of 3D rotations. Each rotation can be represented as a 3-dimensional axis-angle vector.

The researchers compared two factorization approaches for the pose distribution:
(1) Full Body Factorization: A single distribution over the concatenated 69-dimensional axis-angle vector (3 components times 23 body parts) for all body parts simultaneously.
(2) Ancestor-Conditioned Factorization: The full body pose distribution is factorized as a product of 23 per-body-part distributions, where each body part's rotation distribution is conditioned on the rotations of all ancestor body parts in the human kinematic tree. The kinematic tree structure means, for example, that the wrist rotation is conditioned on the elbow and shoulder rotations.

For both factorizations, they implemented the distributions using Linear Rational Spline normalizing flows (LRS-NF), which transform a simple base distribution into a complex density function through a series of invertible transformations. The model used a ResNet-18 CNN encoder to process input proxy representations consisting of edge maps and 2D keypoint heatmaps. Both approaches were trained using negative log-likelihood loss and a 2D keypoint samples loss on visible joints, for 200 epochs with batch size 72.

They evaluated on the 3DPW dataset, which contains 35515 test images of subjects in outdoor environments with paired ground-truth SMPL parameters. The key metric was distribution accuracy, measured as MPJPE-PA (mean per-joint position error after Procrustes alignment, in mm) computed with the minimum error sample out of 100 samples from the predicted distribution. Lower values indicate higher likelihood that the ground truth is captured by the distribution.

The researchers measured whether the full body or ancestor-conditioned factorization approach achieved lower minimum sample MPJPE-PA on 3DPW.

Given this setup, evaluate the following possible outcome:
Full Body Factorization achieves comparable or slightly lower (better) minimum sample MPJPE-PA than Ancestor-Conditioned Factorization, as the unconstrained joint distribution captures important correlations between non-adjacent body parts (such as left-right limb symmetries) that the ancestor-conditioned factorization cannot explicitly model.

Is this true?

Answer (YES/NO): NO